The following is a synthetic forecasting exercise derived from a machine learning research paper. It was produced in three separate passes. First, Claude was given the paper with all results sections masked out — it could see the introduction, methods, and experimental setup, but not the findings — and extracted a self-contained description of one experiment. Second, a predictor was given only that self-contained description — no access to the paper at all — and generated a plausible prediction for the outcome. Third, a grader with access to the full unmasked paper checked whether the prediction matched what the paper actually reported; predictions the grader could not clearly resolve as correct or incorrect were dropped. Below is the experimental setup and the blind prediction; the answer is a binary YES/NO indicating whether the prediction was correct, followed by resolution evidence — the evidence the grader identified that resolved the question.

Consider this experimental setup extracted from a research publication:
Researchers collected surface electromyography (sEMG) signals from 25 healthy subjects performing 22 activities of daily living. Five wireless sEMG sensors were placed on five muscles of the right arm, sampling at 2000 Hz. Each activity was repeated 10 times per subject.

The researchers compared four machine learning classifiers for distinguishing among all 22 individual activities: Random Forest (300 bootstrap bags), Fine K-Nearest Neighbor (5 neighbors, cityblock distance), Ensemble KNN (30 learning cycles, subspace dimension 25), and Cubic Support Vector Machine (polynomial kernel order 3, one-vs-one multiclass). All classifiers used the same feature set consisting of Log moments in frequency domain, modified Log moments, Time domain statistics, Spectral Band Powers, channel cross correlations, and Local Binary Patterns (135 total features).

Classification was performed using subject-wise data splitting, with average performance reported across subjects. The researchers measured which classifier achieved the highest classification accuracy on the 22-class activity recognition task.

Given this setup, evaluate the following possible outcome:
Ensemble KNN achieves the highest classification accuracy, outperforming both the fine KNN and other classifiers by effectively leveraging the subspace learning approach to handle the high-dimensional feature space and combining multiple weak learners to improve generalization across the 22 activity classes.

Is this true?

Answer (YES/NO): NO